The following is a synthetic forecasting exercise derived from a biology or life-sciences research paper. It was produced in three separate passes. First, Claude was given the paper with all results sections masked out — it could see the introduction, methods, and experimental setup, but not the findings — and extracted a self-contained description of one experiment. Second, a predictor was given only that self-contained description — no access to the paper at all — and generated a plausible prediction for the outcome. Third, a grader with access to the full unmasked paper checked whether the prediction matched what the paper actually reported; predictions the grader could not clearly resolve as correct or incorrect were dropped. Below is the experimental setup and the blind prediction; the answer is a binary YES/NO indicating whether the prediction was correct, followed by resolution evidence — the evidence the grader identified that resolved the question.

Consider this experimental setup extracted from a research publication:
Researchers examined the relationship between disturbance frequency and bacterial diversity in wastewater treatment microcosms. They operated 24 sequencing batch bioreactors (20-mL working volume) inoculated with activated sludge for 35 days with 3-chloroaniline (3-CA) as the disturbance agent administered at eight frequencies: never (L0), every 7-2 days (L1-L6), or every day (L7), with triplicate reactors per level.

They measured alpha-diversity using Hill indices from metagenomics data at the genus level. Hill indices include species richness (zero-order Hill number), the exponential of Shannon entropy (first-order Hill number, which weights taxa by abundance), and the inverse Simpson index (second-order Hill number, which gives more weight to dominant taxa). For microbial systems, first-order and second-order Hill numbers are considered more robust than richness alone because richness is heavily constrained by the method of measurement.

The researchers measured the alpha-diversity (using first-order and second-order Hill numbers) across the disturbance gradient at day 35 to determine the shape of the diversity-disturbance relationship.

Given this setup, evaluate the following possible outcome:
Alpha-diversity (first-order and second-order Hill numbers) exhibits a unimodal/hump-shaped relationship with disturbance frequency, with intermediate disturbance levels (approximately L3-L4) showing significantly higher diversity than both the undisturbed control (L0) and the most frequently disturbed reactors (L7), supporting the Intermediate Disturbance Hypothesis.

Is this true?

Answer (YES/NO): YES